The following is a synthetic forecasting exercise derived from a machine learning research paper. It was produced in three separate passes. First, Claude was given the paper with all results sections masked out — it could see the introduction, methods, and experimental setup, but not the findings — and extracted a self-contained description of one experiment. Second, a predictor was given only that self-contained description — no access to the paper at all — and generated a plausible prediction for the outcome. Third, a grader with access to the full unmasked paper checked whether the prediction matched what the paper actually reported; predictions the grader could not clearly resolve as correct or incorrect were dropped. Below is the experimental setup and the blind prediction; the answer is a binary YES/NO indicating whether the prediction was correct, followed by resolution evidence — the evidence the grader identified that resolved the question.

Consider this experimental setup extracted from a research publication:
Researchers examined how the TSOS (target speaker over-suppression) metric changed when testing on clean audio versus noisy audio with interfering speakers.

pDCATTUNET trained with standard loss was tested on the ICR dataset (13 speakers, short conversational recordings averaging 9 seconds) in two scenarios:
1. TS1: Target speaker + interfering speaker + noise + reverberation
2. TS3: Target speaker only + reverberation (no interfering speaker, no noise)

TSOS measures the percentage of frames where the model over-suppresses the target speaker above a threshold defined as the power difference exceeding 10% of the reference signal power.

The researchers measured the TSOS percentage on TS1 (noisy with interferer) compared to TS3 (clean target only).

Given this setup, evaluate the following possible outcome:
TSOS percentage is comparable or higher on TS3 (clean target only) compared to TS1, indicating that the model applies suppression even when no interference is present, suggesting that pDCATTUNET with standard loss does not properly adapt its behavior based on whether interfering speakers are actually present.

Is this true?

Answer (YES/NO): NO